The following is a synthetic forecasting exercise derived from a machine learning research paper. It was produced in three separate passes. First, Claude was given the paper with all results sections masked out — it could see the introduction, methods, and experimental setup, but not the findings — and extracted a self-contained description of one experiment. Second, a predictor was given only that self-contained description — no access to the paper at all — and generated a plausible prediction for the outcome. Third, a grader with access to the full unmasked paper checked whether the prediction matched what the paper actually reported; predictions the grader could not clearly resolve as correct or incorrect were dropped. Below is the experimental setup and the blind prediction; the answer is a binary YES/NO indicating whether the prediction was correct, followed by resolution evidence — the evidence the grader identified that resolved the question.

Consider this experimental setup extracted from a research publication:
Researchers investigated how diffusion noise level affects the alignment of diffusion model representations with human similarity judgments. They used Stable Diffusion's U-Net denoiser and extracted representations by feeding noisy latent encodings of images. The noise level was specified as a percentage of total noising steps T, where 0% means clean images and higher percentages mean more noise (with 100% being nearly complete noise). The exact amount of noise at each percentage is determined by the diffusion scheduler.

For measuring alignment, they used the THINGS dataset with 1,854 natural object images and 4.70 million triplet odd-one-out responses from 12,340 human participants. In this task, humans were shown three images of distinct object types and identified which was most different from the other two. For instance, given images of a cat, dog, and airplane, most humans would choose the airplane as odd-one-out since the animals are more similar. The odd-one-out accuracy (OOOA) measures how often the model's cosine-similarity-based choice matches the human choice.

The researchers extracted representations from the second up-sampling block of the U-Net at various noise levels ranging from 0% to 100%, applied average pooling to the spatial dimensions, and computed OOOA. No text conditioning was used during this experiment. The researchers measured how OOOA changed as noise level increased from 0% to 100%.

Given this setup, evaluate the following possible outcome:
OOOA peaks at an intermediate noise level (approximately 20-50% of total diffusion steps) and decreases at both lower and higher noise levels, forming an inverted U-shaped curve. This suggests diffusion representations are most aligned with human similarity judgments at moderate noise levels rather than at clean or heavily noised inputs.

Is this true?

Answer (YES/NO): NO